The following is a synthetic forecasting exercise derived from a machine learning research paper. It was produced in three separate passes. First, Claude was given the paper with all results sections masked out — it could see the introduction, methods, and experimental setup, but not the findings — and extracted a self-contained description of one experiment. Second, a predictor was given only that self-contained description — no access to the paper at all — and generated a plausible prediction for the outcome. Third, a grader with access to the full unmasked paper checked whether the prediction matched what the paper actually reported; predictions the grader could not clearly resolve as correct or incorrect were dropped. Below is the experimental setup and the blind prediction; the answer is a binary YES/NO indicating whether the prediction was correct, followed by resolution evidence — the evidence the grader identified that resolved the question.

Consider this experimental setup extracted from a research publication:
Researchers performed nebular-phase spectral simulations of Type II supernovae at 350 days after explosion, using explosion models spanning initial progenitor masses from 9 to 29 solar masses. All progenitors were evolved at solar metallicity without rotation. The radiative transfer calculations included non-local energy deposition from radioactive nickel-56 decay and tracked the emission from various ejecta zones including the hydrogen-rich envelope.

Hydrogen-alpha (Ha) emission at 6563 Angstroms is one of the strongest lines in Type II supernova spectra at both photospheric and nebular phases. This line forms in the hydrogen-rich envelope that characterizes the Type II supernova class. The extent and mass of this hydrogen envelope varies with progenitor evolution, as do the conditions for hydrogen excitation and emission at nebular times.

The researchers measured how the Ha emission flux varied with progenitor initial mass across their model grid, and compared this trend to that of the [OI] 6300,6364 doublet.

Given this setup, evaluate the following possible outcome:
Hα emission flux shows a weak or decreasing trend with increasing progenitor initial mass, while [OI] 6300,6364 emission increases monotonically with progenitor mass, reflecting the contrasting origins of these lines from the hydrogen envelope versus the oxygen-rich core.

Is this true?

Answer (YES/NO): NO